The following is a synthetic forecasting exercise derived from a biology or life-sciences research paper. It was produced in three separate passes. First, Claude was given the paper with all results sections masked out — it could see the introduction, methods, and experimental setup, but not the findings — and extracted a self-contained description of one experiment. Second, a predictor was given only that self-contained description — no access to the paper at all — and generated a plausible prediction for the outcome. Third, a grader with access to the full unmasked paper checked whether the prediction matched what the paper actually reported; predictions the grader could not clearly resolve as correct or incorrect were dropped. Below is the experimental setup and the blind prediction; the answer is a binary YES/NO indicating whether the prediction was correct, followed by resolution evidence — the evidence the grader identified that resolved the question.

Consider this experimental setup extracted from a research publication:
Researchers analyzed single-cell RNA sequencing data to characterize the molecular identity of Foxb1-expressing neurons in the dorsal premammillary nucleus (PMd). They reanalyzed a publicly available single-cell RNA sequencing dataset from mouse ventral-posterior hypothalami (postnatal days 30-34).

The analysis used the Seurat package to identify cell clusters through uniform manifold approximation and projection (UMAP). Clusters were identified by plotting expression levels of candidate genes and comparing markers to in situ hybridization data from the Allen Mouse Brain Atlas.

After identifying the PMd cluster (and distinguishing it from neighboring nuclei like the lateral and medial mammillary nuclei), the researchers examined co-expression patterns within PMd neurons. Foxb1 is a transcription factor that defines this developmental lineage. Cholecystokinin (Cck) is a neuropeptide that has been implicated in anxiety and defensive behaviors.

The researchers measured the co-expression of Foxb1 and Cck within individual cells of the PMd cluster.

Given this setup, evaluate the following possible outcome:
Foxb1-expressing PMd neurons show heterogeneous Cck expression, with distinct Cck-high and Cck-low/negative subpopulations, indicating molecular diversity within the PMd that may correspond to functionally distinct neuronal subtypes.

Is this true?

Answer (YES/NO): YES